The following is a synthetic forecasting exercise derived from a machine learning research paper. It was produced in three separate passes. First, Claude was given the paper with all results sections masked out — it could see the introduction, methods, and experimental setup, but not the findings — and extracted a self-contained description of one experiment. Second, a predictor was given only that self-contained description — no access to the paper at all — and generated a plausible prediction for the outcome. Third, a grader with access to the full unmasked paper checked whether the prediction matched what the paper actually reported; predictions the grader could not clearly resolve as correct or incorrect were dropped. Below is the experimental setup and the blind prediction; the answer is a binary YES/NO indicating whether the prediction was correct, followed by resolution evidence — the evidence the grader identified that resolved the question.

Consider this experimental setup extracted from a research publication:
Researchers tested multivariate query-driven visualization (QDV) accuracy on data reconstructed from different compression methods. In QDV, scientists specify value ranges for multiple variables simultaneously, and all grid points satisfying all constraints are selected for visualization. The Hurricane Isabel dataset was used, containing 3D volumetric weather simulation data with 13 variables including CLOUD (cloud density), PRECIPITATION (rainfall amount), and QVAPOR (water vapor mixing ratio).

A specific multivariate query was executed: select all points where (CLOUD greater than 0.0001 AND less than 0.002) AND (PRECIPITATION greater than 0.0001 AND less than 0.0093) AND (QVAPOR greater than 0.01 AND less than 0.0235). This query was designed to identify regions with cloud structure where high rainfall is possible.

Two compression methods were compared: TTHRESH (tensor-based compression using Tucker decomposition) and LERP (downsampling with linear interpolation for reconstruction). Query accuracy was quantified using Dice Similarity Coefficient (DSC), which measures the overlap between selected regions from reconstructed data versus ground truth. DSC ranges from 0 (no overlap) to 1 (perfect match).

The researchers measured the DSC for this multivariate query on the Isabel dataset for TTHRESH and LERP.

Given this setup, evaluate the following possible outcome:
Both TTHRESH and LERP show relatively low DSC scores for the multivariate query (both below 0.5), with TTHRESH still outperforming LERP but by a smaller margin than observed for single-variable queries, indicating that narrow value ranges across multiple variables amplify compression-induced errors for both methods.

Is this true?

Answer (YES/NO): NO